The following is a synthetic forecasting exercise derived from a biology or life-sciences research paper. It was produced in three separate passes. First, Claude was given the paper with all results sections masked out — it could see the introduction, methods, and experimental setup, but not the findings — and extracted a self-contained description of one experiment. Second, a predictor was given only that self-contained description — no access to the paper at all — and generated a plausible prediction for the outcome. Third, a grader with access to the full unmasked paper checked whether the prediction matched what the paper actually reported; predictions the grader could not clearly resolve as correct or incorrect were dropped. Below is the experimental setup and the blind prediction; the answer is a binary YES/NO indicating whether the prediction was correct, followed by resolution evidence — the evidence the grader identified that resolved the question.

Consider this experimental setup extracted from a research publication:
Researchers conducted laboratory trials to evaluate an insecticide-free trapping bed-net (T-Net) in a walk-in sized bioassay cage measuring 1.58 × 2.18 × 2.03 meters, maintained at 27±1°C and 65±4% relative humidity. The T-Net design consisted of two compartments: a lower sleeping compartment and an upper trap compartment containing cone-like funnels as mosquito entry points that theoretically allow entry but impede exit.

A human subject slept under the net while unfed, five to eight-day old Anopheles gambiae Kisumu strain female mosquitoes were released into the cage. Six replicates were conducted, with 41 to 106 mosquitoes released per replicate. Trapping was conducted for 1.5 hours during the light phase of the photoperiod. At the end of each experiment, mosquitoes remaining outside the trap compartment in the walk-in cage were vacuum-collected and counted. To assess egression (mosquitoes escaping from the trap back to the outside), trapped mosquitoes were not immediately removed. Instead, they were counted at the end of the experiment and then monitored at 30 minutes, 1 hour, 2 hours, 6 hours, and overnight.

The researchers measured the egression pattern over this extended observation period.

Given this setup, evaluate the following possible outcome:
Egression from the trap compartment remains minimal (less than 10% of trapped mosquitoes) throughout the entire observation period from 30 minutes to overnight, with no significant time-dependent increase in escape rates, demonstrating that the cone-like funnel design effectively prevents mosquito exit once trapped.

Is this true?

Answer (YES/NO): YES